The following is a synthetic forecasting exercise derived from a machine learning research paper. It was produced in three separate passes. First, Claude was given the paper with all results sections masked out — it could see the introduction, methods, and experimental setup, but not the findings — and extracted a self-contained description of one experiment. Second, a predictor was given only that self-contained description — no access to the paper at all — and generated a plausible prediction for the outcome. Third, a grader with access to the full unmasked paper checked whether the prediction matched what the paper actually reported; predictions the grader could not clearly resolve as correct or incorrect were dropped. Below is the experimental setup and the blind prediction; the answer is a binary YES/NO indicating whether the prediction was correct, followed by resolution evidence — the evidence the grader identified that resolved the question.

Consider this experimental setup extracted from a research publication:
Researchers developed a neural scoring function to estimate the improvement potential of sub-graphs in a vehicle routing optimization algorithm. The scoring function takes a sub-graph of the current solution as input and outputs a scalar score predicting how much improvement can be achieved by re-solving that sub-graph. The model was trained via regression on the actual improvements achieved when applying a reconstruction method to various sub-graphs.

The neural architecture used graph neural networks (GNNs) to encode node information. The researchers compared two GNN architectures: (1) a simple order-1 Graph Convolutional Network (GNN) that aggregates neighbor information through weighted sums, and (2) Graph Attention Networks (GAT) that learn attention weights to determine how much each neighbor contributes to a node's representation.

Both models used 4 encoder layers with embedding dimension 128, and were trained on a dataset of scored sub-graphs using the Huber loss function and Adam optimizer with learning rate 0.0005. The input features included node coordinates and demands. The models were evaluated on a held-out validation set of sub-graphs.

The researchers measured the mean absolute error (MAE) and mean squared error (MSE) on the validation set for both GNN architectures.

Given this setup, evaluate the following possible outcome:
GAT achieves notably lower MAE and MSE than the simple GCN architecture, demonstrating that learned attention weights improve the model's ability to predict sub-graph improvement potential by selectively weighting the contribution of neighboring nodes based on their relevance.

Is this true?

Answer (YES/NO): NO